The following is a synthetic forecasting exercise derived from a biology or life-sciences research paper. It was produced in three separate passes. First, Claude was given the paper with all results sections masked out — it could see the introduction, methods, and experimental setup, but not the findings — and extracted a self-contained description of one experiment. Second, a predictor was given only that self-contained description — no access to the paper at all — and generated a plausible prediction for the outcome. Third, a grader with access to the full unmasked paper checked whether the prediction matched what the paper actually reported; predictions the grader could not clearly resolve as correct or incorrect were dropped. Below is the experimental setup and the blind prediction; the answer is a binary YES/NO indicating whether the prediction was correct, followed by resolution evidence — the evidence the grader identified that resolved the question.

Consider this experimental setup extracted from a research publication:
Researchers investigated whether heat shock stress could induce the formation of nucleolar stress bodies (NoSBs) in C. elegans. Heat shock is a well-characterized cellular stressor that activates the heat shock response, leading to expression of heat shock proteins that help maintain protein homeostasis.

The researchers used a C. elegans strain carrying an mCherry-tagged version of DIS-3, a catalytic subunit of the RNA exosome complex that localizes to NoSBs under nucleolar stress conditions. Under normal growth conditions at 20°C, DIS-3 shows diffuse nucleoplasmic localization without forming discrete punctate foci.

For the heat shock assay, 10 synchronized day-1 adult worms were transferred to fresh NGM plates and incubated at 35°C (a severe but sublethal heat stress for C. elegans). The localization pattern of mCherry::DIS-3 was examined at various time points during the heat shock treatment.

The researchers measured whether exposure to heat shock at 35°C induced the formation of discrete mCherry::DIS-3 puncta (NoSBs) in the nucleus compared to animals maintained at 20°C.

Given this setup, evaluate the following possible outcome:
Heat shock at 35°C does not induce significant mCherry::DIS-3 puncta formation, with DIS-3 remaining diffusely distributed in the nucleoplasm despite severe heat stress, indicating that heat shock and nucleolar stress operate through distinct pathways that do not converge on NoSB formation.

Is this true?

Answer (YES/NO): YES